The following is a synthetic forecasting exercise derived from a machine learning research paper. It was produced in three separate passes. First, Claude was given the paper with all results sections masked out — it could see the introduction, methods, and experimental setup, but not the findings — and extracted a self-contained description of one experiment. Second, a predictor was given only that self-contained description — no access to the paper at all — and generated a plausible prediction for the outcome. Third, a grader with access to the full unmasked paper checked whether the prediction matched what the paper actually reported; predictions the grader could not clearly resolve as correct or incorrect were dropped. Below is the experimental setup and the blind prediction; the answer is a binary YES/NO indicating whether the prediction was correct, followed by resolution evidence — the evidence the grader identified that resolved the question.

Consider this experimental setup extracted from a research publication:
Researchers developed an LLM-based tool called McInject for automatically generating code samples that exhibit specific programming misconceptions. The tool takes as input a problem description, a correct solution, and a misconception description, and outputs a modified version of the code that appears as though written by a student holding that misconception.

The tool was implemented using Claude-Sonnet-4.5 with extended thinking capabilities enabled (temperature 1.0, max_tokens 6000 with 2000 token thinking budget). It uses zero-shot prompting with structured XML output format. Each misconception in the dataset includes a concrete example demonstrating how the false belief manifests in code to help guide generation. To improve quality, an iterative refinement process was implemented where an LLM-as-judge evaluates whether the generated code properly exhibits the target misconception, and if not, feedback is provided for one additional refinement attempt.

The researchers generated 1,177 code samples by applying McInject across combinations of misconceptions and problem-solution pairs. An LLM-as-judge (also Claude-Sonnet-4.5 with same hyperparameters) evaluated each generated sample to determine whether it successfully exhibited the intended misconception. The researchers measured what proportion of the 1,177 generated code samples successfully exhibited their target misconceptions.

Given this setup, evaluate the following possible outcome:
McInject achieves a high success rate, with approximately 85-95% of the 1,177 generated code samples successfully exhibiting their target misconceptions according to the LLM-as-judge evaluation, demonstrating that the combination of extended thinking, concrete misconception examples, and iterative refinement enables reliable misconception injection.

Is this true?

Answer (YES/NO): YES